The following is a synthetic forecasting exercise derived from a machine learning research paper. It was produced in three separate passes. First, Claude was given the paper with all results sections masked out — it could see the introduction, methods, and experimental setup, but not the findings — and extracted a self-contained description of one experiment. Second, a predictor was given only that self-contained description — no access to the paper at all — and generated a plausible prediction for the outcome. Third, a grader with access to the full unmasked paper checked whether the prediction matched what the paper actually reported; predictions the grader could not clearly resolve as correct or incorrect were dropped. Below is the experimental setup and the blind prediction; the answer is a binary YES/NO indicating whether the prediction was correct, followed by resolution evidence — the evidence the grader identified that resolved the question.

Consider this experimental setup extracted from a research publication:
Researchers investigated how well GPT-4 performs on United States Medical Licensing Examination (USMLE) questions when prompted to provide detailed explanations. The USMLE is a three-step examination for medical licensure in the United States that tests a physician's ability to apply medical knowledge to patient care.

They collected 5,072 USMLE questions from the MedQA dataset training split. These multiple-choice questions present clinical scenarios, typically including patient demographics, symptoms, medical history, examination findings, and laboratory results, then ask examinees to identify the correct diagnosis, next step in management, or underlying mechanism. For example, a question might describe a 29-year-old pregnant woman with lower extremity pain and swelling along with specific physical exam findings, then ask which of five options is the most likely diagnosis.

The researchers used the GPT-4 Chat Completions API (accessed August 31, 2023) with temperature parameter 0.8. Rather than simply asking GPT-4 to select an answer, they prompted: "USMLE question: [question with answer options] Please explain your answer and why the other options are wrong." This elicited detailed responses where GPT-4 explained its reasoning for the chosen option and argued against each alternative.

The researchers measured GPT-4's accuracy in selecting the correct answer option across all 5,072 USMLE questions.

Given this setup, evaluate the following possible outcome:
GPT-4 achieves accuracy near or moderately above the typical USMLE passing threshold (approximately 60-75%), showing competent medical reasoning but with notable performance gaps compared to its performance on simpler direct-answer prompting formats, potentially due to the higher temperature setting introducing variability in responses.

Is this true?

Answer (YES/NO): NO